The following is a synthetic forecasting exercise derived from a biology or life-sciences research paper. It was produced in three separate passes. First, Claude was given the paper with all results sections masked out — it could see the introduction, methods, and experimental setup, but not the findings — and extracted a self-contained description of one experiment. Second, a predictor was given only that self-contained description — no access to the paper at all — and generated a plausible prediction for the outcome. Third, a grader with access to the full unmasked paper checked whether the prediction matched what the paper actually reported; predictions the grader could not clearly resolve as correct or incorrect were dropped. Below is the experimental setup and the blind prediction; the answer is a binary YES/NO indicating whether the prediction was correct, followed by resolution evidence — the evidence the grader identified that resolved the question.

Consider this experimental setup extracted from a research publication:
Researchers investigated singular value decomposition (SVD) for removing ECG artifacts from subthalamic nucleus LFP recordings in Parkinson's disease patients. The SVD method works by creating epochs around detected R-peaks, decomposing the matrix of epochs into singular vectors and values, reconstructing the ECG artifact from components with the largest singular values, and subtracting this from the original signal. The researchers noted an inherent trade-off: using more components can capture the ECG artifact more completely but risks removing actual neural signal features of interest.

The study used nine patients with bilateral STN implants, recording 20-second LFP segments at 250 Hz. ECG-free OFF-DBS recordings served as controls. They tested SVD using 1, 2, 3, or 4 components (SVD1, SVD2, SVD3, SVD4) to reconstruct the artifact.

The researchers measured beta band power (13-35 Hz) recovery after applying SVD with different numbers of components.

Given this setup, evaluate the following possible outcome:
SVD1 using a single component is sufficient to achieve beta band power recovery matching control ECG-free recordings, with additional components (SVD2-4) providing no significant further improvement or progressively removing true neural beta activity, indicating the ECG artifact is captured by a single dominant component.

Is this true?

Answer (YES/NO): NO